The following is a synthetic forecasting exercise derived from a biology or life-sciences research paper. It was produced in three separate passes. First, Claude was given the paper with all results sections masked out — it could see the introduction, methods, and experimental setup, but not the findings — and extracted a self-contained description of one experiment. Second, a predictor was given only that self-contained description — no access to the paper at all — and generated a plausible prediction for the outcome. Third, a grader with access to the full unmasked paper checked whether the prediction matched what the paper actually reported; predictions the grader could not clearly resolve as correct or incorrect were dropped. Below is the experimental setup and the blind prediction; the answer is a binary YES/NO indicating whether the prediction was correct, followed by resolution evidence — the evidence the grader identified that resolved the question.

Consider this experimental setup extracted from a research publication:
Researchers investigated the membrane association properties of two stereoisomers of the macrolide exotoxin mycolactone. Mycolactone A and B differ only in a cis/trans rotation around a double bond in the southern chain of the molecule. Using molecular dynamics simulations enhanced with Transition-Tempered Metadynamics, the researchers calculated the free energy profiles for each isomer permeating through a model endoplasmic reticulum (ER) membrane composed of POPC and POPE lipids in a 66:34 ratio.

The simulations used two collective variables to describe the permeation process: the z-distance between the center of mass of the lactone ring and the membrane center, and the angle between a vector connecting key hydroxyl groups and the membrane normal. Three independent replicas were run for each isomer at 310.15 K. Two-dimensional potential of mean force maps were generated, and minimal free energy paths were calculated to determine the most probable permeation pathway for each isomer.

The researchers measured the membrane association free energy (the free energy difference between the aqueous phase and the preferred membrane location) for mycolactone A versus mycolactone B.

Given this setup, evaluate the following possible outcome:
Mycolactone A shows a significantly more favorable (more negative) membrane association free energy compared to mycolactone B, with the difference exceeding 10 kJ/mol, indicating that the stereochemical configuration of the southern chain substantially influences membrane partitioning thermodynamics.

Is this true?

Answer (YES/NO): NO